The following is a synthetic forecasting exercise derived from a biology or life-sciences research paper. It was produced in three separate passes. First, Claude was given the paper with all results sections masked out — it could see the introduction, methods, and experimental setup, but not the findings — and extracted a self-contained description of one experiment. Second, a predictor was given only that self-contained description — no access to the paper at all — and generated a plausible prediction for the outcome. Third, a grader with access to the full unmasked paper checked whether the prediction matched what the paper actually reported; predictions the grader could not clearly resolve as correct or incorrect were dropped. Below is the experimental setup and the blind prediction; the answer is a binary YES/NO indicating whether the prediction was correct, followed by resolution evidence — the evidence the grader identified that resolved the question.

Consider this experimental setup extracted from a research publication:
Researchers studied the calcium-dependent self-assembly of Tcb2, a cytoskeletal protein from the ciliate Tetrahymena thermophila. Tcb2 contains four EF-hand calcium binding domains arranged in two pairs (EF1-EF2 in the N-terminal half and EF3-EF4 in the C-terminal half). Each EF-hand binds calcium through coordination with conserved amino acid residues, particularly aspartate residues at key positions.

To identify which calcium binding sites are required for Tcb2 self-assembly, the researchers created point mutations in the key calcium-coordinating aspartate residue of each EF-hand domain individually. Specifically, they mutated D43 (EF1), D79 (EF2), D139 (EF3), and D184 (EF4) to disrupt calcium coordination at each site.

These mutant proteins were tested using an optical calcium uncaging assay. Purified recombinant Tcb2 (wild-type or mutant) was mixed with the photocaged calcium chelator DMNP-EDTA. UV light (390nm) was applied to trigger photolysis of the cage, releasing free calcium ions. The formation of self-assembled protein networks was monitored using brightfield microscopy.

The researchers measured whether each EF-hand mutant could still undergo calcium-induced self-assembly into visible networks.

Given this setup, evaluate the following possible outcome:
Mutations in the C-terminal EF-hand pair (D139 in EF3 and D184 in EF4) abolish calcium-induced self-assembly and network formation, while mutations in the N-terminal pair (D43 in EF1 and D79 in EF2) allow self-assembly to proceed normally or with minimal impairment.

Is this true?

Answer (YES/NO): NO